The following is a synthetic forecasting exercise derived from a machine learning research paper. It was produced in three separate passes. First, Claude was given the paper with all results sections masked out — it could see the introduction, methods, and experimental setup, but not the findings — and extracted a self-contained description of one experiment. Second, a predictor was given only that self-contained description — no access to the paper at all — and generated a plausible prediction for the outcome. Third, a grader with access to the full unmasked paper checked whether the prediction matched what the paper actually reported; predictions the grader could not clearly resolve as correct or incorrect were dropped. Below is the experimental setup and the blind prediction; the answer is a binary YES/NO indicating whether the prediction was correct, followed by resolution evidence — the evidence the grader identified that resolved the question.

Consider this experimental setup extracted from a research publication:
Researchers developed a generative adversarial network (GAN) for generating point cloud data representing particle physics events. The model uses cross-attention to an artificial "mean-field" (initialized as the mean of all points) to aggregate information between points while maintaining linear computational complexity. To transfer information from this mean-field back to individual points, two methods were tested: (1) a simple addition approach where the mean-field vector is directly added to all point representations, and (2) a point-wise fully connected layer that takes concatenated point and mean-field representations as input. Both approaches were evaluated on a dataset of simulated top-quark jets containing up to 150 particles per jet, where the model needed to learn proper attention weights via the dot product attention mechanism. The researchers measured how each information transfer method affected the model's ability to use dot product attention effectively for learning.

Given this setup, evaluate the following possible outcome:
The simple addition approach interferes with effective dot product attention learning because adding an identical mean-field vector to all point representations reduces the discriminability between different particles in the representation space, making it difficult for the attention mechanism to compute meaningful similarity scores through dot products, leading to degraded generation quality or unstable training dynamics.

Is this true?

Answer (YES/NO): YES